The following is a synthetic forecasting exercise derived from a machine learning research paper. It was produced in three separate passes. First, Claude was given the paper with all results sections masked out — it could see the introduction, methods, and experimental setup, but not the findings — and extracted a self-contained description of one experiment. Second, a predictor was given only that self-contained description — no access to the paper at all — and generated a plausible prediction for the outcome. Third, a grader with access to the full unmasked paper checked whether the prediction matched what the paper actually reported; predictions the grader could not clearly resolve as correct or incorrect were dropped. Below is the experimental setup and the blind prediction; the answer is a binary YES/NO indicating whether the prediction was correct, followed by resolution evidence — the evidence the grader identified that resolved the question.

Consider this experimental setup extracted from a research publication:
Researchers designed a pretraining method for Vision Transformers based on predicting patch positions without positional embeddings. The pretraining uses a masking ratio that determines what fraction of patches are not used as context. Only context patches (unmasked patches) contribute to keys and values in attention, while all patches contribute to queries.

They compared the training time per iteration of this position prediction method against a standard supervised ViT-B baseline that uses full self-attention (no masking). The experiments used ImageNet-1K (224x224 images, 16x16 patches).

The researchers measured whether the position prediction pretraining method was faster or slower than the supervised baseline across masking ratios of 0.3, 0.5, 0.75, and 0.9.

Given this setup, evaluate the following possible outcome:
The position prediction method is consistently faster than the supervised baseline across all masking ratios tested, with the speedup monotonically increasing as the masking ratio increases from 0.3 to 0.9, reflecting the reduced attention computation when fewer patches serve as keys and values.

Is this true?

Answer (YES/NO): YES